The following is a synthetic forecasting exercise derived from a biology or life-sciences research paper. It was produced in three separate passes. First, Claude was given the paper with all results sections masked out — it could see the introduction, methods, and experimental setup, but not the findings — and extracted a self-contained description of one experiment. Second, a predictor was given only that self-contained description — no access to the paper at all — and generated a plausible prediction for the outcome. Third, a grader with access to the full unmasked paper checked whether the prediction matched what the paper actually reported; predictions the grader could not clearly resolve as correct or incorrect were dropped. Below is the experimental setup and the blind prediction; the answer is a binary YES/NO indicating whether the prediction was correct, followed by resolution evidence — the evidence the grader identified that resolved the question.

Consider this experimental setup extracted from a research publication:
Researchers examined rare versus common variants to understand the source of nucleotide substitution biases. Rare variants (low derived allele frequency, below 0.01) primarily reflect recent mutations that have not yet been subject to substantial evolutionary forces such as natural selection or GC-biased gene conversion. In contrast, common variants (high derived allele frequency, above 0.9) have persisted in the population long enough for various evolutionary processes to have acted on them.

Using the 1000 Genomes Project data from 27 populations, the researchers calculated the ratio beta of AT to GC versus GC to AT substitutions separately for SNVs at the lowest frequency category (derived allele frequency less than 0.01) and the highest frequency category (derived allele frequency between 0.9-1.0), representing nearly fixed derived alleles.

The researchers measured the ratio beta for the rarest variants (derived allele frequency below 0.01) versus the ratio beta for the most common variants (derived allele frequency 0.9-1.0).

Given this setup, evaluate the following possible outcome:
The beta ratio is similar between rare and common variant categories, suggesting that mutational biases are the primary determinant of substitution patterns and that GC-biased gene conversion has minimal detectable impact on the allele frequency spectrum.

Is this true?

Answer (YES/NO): NO